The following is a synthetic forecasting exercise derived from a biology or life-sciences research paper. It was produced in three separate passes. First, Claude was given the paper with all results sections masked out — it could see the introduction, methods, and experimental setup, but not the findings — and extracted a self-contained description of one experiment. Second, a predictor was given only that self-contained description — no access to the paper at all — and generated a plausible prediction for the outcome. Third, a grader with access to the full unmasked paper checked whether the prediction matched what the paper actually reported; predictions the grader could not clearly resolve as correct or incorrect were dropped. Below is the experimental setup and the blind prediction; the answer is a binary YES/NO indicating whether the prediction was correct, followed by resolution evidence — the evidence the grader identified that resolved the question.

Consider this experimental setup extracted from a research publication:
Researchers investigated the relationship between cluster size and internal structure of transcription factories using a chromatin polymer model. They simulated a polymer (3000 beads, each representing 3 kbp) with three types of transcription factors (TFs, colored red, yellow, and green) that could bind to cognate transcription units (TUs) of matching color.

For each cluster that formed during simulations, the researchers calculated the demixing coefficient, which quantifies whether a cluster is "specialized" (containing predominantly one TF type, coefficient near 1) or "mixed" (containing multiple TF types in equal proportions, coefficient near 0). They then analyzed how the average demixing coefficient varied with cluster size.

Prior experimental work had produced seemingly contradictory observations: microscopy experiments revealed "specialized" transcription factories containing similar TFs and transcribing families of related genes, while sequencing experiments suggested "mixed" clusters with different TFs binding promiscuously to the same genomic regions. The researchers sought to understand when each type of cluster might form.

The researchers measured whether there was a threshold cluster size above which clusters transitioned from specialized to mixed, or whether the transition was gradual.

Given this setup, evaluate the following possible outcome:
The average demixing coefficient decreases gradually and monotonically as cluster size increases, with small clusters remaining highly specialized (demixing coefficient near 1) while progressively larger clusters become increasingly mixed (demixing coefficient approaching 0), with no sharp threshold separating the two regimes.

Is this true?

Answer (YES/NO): YES